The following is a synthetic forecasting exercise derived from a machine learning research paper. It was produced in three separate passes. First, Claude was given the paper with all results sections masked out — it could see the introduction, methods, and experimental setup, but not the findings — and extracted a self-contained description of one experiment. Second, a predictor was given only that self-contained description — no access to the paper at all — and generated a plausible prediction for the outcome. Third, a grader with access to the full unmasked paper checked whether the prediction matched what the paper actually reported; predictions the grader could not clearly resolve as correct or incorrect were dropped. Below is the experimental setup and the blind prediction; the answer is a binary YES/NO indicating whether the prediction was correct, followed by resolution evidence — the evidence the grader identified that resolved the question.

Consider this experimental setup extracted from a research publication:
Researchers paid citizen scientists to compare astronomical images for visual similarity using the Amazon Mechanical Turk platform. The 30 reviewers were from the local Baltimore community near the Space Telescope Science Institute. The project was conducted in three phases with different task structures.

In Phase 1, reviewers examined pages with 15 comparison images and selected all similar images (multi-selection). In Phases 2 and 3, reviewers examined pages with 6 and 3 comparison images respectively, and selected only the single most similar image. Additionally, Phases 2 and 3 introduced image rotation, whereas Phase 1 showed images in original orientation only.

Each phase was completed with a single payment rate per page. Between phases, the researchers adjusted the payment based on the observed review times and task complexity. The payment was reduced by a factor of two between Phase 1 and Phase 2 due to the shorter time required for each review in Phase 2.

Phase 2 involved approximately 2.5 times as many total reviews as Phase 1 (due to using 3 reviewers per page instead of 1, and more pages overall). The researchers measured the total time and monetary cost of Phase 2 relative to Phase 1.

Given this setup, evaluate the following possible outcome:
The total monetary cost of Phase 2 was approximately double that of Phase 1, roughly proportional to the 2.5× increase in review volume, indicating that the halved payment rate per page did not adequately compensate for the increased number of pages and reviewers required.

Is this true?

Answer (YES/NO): NO